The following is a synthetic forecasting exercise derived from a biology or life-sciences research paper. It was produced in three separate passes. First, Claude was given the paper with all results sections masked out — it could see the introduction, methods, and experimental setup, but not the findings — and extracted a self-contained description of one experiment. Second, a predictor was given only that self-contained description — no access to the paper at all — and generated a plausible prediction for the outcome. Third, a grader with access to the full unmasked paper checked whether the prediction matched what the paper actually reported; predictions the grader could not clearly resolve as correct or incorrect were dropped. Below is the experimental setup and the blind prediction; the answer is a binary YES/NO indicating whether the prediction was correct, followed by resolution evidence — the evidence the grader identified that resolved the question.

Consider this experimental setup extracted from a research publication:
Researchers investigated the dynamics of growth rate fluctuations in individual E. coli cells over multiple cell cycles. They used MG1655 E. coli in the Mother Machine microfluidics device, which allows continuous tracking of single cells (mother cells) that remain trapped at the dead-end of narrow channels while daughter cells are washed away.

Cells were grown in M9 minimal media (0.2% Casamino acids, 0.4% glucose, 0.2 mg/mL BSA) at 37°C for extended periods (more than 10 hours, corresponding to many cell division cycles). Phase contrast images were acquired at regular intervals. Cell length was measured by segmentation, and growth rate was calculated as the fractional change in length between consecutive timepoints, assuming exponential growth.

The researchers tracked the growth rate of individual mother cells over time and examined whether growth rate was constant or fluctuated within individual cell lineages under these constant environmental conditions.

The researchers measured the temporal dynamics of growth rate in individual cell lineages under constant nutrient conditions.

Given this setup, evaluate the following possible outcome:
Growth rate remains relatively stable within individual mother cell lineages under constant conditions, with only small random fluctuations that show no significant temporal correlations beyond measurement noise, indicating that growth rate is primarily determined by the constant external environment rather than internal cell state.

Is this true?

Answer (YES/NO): NO